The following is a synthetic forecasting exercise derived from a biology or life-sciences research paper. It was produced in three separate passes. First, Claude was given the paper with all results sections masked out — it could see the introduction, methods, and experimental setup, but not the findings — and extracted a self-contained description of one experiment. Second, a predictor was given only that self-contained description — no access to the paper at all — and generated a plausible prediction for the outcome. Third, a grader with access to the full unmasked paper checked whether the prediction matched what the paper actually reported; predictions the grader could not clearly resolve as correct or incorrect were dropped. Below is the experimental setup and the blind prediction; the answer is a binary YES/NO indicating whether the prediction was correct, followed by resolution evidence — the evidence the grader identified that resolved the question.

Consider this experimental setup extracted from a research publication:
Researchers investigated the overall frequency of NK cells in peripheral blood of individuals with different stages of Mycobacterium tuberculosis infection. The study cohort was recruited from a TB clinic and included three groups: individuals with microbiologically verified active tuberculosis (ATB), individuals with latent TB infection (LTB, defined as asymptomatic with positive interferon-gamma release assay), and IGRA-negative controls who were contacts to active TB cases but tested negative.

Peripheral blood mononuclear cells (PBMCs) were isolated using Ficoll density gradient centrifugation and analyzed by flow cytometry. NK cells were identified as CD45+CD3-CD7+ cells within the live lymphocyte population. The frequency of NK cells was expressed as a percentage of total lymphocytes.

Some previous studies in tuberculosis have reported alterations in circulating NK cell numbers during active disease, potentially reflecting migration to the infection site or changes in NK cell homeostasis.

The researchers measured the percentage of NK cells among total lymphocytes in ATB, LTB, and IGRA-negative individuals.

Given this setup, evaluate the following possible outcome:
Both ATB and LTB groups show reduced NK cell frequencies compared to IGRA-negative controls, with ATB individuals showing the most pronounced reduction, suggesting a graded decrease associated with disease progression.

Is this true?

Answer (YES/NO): NO